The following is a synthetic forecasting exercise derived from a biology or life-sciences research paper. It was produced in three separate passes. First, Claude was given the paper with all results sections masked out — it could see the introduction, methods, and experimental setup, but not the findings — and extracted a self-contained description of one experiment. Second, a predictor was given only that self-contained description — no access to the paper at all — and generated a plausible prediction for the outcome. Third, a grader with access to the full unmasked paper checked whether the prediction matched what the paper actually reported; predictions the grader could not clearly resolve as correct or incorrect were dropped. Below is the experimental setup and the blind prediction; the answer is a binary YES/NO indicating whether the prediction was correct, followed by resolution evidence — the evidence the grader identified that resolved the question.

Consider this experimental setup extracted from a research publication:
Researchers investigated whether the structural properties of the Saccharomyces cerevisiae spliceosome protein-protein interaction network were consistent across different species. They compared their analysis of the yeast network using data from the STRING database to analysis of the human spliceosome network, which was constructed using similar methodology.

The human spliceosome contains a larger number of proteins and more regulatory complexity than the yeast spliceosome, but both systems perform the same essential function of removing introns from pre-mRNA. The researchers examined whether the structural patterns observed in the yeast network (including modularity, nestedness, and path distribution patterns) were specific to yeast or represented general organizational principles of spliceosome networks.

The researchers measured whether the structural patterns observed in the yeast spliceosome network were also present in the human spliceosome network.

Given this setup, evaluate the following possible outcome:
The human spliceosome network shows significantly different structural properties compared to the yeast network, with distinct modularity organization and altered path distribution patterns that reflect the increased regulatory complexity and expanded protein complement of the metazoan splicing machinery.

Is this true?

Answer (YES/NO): NO